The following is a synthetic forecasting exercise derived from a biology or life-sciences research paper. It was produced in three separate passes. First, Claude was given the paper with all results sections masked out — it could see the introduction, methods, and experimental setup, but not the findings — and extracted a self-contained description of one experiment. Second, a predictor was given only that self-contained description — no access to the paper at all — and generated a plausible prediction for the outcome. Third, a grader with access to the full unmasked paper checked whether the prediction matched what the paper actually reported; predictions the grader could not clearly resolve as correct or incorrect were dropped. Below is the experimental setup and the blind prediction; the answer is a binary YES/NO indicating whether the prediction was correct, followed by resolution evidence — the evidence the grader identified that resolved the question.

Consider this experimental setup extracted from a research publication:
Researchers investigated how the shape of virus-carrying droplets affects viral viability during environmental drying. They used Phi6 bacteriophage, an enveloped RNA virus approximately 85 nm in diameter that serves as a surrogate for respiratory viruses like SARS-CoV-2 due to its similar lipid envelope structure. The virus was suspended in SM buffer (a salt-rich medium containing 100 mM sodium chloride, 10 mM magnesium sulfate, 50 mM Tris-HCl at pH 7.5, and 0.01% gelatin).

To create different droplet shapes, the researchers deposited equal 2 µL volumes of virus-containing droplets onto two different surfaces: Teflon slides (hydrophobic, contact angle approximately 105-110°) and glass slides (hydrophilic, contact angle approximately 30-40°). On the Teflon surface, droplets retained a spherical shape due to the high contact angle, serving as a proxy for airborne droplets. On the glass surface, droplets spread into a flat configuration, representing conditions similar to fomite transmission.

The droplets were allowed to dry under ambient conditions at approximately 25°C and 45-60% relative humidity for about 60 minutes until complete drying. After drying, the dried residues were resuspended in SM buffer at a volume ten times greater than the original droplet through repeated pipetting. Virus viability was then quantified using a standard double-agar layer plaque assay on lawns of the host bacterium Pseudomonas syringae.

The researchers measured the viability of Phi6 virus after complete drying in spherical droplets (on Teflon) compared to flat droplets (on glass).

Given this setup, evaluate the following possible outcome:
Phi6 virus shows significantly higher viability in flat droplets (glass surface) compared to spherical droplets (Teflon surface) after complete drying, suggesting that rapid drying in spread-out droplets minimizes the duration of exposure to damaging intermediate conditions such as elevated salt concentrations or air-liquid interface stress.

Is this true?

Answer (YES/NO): NO